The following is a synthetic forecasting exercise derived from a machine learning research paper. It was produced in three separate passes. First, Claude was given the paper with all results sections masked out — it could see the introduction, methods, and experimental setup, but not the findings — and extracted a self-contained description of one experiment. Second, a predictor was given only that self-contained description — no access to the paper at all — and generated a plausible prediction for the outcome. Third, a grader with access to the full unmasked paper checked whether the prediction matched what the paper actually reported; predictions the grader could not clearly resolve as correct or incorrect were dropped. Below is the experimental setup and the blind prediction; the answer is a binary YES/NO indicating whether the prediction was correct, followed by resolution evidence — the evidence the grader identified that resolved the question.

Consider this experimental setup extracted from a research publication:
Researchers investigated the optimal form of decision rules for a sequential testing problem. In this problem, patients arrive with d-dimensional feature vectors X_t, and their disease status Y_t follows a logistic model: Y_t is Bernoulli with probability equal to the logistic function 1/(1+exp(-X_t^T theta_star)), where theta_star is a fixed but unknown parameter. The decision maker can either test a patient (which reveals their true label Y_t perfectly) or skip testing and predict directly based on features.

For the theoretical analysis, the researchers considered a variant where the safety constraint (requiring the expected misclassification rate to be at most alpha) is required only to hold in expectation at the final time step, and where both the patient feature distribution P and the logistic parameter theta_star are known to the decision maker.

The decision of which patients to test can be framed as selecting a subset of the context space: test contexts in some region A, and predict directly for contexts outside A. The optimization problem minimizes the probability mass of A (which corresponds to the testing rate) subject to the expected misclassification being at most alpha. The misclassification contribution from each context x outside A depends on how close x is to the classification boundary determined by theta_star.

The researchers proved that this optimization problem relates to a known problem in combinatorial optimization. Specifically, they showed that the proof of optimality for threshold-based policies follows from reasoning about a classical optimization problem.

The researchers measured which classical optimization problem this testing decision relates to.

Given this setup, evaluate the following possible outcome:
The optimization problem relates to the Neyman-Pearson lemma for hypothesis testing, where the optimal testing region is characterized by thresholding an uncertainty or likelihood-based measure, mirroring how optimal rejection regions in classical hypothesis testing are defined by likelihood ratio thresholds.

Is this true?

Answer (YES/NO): NO